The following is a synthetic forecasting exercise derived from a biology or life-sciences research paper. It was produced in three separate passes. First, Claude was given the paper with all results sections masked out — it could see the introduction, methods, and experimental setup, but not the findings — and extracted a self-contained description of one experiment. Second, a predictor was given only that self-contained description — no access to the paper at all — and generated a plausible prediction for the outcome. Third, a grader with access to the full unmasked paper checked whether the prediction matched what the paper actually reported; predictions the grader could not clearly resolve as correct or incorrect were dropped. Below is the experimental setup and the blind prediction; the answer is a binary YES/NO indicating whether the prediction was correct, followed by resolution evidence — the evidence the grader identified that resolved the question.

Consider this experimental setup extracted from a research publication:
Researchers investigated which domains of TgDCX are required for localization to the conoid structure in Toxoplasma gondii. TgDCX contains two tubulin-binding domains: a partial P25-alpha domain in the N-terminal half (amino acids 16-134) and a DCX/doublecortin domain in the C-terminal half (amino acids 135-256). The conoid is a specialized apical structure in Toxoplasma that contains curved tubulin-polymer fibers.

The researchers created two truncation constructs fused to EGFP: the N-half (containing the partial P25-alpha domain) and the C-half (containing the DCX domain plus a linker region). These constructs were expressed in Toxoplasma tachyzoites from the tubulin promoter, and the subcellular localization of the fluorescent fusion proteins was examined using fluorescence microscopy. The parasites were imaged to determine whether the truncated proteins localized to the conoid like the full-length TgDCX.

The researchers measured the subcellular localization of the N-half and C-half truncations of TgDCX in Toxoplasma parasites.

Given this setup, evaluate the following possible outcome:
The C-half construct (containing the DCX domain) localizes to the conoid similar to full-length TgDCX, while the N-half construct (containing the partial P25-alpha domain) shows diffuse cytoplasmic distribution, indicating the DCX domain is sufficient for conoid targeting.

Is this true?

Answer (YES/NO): NO